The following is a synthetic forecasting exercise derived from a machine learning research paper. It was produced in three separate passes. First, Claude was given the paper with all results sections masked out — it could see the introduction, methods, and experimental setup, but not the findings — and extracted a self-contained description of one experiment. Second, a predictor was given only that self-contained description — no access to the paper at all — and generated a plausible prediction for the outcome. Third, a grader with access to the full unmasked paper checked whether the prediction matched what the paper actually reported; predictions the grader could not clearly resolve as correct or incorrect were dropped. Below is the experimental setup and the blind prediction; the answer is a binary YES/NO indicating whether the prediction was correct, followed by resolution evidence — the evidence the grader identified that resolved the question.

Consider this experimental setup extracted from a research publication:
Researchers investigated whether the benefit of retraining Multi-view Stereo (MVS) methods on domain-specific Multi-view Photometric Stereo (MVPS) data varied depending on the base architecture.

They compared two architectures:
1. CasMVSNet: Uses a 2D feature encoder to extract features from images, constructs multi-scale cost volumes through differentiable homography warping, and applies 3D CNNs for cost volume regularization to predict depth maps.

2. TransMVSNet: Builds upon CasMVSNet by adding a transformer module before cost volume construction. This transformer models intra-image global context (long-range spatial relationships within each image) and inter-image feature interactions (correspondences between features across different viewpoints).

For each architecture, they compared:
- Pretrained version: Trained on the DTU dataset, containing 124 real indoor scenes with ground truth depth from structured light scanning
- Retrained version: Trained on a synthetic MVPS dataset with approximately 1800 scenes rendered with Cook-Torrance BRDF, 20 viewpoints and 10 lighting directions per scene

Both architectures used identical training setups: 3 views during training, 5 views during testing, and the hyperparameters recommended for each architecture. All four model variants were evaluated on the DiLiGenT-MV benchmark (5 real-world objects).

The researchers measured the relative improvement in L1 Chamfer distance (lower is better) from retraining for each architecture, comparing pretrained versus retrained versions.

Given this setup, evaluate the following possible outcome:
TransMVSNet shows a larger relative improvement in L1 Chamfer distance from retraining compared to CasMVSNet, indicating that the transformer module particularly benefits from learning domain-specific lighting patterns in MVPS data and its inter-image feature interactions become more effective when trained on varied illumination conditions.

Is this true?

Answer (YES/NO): NO